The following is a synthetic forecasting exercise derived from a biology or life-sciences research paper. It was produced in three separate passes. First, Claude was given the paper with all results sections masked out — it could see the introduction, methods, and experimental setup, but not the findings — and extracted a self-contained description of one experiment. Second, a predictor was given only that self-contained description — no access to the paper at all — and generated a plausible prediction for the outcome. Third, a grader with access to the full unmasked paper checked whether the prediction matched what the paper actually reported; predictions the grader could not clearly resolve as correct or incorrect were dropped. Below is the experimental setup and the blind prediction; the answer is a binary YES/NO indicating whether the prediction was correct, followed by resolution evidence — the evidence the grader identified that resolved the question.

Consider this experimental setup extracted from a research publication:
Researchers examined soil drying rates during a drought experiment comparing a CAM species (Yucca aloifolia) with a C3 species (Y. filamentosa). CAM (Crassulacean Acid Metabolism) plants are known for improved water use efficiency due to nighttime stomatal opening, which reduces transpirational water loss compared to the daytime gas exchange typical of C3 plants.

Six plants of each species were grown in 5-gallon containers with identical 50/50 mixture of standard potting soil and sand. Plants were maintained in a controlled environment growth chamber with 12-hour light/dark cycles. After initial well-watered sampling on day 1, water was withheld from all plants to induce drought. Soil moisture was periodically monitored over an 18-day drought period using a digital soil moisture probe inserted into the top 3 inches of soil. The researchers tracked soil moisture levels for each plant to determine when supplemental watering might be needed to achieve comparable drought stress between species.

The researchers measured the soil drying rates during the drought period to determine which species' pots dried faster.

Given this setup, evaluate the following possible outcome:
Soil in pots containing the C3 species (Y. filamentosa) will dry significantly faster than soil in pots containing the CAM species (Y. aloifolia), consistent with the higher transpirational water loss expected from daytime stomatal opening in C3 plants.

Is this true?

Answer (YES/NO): NO